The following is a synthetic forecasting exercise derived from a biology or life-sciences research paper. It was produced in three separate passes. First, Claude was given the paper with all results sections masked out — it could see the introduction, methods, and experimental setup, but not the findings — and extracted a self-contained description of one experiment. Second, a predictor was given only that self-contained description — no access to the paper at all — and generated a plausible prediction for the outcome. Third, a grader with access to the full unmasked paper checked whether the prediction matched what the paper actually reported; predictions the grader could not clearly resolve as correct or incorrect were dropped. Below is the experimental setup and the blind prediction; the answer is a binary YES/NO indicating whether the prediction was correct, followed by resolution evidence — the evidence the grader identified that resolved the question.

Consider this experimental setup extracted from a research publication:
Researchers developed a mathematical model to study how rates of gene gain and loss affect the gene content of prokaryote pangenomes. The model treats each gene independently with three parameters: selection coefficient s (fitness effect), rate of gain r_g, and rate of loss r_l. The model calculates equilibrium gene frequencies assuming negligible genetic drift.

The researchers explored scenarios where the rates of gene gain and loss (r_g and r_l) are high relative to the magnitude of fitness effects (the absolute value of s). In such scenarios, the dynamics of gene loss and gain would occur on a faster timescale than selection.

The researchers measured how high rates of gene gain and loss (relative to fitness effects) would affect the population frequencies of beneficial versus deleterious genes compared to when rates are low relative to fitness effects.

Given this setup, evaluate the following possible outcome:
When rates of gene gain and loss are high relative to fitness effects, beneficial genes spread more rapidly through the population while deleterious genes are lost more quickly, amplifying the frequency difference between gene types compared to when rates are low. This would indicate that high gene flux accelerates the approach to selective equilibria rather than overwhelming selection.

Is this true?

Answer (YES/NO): NO